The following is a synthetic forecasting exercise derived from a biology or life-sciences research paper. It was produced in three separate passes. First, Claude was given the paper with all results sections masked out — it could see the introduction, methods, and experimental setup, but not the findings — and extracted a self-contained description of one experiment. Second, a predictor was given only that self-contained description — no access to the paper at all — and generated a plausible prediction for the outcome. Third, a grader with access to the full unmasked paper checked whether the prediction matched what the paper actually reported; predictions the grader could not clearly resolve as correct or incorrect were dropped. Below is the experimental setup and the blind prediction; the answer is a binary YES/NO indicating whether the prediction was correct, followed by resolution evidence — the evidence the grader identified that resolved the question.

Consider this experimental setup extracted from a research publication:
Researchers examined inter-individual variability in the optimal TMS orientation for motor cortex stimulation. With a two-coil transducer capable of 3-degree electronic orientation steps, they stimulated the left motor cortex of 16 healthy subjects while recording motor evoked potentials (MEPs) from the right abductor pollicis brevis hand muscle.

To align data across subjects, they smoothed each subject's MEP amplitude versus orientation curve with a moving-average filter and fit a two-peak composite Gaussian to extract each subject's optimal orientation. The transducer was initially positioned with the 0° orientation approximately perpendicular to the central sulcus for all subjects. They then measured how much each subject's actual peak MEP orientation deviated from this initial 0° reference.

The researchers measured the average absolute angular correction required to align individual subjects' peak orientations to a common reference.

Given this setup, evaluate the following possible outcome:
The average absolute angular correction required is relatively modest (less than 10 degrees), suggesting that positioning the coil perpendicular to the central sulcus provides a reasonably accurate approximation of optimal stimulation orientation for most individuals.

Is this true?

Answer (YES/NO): YES